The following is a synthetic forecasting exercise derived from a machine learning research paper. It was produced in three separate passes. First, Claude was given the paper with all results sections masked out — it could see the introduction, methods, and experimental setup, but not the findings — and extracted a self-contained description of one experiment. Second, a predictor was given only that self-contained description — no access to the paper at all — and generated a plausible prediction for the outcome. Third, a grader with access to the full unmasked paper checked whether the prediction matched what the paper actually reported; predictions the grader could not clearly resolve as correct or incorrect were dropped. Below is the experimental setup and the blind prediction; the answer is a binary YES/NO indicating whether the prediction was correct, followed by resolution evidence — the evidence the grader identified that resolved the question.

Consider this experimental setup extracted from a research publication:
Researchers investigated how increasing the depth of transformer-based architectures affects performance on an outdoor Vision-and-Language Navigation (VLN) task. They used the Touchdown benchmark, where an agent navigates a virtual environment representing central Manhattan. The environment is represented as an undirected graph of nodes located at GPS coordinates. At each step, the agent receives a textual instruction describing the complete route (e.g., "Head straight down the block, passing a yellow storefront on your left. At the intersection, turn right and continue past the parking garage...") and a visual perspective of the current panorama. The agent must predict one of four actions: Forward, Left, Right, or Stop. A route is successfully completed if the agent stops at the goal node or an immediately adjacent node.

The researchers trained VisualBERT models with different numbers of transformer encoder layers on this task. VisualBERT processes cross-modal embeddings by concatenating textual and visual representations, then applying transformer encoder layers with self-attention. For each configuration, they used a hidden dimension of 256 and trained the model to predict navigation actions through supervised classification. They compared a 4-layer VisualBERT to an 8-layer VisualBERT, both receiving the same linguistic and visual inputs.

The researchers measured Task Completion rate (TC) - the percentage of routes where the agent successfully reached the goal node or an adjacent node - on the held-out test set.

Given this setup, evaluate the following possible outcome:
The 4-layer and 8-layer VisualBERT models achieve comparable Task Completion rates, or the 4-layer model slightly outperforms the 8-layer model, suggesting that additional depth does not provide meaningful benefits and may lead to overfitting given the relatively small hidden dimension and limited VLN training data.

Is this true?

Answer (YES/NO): YES